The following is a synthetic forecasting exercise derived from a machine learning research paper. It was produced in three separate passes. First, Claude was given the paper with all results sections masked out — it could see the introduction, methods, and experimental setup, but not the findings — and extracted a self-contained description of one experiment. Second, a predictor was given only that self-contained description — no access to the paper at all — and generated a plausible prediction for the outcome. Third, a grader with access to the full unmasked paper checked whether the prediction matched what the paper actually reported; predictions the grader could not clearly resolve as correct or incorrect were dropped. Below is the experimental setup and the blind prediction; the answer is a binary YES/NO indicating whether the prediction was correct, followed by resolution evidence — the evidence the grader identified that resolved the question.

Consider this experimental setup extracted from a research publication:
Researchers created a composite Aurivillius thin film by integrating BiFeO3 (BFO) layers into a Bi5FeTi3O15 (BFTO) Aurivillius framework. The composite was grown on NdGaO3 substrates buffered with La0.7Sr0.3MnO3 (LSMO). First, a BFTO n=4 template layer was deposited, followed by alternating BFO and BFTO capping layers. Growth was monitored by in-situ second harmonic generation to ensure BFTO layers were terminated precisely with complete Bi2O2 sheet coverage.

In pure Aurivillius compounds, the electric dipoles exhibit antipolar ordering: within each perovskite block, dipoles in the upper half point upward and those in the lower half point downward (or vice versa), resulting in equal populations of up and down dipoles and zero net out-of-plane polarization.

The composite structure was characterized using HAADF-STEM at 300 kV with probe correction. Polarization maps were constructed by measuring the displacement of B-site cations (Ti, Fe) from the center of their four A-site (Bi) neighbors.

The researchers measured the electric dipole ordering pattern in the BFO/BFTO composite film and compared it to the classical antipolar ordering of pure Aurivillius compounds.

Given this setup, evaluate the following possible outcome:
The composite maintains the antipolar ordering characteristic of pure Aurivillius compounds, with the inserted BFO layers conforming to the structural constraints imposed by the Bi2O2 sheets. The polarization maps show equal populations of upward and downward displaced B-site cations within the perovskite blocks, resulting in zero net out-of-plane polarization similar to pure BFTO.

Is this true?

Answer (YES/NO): NO